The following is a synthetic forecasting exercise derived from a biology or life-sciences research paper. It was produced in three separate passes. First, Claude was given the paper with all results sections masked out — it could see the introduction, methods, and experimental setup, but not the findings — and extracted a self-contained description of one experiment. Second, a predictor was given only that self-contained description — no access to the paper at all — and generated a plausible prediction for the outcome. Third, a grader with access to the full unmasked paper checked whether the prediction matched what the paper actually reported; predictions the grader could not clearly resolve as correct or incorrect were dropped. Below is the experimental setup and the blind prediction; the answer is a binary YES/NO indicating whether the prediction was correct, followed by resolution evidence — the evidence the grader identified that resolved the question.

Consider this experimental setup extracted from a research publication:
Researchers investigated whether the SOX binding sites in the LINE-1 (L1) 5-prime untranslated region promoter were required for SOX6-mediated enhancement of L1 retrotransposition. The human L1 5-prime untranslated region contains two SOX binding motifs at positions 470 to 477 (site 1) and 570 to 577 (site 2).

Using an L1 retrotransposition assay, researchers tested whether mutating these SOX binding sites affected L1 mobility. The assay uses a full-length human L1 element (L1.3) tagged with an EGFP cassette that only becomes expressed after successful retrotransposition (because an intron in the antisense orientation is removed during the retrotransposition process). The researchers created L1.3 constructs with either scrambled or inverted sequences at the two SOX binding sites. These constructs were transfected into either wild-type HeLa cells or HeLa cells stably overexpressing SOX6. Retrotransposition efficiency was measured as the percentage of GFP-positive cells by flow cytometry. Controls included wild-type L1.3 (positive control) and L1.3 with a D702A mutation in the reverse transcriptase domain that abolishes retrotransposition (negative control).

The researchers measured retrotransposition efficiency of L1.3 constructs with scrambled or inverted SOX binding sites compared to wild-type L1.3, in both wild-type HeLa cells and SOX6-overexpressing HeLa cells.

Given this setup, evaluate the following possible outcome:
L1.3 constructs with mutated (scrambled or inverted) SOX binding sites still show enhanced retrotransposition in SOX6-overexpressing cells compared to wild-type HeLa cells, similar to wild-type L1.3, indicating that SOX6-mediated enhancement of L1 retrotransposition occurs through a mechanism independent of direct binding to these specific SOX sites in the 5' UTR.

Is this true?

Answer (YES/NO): NO